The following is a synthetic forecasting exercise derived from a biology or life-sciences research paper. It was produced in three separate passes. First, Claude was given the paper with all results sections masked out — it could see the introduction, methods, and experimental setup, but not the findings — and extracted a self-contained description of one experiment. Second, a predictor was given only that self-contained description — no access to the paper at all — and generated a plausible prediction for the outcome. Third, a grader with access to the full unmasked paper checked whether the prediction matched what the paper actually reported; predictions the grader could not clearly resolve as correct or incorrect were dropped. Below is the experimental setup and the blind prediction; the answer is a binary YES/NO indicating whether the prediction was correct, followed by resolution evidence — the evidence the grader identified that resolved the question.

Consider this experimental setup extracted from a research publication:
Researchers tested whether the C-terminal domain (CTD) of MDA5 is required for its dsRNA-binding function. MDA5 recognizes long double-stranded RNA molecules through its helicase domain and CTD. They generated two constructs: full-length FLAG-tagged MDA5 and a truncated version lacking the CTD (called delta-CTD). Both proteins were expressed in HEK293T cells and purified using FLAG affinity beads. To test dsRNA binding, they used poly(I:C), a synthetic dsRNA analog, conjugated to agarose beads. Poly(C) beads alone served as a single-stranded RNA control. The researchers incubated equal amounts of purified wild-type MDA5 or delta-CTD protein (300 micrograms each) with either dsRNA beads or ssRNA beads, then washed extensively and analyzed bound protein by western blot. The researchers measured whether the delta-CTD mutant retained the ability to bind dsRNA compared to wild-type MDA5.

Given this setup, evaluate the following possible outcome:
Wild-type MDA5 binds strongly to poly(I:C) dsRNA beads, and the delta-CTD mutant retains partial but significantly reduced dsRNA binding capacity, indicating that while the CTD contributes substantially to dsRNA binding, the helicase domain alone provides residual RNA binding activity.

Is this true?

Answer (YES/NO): NO